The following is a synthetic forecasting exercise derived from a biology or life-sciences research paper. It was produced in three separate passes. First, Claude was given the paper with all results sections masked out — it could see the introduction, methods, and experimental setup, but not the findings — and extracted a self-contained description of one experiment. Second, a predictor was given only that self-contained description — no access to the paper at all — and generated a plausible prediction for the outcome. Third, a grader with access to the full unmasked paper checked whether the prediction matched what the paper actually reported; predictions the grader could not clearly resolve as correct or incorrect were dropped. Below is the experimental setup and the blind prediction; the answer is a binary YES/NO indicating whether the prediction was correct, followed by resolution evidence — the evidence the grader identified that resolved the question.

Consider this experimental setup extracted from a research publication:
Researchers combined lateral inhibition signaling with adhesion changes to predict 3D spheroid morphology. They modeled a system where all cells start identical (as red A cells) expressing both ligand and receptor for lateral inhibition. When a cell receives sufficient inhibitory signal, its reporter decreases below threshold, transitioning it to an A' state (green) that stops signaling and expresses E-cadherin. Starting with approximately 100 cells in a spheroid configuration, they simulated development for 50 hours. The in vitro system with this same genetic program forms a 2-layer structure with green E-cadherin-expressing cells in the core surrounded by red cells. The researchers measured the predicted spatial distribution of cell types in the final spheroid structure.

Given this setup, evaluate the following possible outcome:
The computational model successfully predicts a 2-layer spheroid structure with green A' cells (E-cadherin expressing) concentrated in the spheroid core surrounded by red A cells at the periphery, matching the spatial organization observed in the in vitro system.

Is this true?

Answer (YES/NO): YES